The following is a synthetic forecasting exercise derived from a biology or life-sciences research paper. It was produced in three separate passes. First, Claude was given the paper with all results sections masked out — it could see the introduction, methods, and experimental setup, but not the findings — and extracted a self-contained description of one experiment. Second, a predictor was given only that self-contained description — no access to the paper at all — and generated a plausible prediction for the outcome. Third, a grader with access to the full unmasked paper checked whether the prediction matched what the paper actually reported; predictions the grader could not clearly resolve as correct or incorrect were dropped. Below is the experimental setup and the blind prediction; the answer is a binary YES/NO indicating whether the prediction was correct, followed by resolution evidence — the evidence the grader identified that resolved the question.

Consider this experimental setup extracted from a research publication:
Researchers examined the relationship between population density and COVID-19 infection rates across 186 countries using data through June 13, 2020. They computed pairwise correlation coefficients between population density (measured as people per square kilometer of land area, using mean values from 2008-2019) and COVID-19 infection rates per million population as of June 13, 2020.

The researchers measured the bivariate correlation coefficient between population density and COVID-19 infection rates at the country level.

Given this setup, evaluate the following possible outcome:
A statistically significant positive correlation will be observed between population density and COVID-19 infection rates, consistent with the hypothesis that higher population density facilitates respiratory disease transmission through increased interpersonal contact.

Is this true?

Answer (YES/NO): NO